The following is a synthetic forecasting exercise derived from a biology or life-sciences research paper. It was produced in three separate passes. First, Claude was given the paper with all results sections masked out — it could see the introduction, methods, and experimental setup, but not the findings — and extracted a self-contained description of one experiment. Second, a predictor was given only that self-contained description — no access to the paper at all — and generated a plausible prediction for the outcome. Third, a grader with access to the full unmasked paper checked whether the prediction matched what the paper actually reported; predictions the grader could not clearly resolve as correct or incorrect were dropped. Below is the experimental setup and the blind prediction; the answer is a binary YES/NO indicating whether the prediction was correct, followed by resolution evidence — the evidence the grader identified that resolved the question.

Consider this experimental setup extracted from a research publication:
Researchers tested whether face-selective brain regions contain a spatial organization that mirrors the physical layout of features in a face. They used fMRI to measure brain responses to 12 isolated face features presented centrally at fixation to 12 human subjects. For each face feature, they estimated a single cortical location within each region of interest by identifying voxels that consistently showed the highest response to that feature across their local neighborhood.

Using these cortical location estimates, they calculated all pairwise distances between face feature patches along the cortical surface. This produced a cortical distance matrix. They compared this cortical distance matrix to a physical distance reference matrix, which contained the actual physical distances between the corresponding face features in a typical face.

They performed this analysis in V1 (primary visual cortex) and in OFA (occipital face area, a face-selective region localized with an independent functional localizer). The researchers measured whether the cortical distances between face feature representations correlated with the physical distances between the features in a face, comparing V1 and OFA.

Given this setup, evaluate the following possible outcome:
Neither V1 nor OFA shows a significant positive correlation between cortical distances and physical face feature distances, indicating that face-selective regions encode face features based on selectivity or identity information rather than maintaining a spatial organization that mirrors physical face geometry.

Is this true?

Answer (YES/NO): NO